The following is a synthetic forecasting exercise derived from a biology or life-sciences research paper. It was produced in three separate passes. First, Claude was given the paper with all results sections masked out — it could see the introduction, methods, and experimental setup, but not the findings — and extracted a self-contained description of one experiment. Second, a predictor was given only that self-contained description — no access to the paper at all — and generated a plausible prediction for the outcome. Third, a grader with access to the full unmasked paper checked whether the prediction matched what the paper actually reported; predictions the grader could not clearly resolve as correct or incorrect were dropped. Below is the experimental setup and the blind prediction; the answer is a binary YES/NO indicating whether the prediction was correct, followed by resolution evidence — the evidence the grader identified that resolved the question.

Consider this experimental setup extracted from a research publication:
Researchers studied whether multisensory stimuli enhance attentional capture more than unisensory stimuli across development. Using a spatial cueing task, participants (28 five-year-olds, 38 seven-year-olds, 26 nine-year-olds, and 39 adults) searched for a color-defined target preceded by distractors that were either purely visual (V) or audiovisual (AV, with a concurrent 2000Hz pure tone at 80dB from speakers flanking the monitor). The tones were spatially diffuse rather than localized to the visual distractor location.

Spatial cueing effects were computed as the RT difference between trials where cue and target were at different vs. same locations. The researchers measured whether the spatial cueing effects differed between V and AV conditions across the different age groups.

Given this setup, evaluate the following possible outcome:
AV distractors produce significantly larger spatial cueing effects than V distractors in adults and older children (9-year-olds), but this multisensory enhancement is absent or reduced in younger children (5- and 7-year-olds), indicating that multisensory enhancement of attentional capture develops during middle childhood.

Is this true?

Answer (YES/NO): NO